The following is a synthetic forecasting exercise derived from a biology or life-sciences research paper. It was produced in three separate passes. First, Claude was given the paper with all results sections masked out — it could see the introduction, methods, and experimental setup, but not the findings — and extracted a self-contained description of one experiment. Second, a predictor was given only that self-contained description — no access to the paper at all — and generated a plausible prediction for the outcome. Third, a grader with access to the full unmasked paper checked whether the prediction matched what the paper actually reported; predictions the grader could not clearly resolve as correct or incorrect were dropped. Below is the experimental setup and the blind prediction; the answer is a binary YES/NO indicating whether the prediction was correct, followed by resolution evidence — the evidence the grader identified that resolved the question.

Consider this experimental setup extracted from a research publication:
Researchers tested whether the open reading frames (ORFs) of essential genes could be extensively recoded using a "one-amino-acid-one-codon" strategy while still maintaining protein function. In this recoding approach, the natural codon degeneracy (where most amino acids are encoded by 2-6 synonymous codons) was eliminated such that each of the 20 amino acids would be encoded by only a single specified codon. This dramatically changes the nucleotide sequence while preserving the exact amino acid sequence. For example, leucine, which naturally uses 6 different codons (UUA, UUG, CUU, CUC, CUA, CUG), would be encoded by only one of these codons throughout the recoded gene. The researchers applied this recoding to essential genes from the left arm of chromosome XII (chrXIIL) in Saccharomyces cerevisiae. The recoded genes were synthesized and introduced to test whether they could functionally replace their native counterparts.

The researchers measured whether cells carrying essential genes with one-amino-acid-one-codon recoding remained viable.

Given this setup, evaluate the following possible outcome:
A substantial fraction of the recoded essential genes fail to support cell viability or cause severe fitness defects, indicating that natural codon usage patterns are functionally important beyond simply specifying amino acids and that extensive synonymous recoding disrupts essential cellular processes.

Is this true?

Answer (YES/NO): NO